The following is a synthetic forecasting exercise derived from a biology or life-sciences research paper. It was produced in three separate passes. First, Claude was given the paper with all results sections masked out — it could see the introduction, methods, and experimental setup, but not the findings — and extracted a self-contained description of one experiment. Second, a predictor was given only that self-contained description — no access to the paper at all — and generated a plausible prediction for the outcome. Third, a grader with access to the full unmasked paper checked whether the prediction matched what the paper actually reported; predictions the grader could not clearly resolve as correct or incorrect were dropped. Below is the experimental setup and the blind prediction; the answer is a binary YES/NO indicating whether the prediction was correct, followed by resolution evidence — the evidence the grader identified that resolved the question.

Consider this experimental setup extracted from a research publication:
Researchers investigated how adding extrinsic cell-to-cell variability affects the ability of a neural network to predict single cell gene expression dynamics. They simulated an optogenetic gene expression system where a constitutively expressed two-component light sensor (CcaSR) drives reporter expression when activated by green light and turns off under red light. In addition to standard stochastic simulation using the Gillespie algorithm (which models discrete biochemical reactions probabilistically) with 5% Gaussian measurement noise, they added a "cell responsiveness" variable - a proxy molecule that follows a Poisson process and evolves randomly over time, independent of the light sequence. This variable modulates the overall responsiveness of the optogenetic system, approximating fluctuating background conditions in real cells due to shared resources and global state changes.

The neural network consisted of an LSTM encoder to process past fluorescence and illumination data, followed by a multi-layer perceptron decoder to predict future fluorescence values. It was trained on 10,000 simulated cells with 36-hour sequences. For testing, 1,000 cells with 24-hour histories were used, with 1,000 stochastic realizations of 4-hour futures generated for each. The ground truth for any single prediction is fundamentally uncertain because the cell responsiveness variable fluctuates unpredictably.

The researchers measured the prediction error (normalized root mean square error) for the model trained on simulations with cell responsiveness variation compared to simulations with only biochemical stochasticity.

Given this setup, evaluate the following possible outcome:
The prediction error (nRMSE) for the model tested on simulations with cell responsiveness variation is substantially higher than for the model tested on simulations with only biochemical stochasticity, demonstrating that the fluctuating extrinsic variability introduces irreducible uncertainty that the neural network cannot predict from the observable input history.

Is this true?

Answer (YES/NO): NO